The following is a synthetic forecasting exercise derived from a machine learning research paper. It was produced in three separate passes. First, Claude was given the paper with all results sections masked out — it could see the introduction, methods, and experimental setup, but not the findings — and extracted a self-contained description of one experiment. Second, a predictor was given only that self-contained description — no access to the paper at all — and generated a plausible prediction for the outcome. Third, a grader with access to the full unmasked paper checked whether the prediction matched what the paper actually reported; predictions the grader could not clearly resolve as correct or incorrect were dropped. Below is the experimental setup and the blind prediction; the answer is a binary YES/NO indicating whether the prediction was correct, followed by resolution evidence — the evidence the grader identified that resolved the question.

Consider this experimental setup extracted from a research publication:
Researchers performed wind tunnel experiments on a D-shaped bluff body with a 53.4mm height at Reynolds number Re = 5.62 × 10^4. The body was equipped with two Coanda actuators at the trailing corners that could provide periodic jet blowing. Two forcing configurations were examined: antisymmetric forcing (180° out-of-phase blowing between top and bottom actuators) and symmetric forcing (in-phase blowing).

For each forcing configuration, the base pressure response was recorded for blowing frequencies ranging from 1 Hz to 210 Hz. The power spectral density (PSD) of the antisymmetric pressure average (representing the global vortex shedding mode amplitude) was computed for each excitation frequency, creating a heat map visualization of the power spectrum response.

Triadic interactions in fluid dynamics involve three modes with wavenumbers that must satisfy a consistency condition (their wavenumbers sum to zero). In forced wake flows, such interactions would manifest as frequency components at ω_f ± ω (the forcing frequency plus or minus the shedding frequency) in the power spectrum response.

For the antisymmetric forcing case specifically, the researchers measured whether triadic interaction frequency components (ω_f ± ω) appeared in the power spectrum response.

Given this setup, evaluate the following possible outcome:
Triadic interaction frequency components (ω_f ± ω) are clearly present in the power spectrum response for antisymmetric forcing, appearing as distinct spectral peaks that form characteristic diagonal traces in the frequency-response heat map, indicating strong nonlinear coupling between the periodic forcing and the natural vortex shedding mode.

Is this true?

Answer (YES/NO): NO